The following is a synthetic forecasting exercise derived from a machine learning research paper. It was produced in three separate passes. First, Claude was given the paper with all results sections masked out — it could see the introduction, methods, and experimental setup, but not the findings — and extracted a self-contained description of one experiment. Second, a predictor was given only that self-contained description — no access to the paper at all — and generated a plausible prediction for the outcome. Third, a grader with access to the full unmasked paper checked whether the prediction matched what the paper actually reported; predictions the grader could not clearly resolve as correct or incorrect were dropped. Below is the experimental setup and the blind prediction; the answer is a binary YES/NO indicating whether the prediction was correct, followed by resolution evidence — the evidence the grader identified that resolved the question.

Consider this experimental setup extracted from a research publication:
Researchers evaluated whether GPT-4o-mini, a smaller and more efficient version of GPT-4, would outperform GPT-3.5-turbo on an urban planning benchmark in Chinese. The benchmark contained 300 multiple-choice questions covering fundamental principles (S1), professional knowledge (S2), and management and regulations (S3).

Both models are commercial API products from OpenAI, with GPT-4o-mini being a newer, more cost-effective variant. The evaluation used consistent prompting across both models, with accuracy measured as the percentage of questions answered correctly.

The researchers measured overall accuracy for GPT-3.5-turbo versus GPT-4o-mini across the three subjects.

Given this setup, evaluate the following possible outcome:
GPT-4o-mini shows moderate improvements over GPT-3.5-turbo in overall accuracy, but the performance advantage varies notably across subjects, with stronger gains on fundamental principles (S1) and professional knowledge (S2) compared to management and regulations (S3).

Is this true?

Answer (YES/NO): NO